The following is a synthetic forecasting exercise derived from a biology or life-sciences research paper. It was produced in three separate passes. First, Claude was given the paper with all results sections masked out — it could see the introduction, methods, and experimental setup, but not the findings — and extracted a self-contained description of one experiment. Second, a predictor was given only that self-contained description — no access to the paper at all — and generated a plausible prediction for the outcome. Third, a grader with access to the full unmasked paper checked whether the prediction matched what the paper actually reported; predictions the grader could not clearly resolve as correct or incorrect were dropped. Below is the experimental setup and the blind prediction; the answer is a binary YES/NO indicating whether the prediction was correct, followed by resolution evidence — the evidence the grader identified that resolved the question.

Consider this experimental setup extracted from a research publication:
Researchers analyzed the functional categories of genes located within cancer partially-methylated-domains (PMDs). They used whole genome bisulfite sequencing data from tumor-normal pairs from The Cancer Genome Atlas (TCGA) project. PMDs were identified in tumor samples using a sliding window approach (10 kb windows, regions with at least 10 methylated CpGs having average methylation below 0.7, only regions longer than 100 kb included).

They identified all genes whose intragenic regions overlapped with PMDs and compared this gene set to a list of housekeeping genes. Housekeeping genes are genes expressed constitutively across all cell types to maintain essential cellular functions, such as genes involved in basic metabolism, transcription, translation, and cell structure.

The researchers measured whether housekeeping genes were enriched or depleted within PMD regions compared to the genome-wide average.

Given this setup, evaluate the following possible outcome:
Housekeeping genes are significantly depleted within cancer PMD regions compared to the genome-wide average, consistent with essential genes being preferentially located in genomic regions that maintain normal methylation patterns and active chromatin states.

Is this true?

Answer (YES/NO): YES